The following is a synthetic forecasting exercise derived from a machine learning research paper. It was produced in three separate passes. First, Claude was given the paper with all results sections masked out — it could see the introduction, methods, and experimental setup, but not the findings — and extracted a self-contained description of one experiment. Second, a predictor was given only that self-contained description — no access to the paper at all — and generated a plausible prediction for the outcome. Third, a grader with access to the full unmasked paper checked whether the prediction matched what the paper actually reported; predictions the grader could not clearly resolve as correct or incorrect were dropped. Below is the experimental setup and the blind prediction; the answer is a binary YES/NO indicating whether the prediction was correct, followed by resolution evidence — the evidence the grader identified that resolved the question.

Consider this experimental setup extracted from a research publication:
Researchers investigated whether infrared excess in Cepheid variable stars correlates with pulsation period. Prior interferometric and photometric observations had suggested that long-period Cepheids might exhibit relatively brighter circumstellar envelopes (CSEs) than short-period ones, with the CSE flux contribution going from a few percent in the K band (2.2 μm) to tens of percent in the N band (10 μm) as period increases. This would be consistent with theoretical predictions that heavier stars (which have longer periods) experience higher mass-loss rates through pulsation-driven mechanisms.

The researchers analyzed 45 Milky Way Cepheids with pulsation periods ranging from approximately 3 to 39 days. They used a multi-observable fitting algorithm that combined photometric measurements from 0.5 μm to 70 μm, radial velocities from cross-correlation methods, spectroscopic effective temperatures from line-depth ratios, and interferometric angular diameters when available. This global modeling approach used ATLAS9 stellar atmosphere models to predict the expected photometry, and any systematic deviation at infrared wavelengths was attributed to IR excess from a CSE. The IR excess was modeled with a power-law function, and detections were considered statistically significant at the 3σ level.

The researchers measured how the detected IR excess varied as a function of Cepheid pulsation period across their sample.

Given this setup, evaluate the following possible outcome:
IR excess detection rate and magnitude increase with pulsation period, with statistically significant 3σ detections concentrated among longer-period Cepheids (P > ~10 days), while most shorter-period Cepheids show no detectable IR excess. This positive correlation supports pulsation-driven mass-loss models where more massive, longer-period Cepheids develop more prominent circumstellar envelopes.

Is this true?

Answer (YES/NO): NO